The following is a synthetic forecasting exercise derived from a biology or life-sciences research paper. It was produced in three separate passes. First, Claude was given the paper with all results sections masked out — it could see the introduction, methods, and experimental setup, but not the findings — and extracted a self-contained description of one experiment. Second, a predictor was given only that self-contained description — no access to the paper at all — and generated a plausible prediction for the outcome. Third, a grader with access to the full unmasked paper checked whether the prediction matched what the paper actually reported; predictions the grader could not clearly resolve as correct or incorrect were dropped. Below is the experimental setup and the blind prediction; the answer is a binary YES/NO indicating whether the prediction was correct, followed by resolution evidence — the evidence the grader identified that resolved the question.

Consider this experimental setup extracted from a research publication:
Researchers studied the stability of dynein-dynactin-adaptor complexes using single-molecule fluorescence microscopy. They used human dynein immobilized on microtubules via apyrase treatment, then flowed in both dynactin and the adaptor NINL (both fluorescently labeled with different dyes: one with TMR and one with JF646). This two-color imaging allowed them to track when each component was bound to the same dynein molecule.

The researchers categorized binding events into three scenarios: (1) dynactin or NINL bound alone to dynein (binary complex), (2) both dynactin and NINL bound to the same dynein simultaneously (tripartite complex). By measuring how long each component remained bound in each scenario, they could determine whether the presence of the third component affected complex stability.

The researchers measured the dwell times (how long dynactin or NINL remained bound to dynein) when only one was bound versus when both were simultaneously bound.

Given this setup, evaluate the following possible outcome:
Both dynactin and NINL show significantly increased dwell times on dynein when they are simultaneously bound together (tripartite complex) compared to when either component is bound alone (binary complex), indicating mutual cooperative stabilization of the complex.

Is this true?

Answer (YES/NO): YES